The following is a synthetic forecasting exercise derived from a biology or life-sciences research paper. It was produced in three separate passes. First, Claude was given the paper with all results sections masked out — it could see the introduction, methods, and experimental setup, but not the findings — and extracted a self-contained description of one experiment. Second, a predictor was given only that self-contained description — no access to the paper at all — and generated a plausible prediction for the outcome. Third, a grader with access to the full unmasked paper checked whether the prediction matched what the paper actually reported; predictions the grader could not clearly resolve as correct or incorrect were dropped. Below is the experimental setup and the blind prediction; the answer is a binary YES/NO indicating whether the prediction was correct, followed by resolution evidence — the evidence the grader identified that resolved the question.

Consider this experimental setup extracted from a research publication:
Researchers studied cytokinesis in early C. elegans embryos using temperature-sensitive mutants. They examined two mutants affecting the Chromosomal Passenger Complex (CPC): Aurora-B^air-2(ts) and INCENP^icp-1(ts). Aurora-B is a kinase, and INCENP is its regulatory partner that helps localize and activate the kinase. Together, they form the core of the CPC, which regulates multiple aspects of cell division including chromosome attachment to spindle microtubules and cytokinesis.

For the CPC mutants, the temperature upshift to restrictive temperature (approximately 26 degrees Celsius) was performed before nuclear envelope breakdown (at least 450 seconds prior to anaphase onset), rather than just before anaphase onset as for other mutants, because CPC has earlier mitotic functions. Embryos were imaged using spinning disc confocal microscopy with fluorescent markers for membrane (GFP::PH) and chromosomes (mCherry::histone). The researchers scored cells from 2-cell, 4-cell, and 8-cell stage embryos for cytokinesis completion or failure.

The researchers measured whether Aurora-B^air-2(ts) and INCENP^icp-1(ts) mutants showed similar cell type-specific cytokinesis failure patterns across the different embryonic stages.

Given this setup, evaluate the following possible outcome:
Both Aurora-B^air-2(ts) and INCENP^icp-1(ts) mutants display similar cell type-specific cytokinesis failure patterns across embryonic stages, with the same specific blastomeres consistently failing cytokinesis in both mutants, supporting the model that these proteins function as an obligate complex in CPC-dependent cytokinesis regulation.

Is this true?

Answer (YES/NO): NO